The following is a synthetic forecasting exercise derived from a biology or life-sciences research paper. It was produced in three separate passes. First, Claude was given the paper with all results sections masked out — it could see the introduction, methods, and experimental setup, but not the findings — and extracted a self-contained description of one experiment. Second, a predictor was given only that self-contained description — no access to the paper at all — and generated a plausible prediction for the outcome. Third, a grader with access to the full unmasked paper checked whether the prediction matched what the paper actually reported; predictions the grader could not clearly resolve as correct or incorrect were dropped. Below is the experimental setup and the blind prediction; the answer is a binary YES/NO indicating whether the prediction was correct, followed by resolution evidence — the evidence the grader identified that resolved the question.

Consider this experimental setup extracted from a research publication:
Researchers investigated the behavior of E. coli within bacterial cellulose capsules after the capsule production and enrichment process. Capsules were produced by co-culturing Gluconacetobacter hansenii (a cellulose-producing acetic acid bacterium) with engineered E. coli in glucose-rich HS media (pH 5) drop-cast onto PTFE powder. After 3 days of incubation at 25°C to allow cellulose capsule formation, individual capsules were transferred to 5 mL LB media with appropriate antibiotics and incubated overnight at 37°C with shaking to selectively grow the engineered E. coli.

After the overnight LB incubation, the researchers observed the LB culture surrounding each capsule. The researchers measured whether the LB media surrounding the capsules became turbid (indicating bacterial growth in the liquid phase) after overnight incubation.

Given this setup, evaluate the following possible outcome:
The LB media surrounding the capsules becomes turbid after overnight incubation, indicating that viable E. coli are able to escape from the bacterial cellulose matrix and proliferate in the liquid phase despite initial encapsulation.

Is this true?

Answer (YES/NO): YES